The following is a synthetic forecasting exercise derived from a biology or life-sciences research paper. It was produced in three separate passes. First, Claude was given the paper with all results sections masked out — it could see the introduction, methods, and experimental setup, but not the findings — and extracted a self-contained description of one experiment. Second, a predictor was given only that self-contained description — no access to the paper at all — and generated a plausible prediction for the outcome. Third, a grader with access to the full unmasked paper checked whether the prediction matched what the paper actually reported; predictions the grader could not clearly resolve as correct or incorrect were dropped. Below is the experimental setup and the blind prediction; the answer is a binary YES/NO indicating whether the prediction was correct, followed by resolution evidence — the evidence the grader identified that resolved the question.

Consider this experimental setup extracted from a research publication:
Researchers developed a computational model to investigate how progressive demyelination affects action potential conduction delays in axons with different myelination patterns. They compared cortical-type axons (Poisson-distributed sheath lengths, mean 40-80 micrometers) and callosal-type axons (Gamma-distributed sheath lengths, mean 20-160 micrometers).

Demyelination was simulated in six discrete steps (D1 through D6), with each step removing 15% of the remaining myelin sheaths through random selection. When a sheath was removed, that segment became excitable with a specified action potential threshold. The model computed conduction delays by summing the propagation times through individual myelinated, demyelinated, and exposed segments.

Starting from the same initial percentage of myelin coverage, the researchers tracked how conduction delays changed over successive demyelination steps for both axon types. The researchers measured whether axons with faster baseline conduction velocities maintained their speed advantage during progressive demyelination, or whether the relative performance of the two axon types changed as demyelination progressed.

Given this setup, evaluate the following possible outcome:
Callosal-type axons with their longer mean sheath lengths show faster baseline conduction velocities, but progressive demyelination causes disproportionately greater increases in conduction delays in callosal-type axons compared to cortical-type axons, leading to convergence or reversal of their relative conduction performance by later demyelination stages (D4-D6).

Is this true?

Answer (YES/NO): NO